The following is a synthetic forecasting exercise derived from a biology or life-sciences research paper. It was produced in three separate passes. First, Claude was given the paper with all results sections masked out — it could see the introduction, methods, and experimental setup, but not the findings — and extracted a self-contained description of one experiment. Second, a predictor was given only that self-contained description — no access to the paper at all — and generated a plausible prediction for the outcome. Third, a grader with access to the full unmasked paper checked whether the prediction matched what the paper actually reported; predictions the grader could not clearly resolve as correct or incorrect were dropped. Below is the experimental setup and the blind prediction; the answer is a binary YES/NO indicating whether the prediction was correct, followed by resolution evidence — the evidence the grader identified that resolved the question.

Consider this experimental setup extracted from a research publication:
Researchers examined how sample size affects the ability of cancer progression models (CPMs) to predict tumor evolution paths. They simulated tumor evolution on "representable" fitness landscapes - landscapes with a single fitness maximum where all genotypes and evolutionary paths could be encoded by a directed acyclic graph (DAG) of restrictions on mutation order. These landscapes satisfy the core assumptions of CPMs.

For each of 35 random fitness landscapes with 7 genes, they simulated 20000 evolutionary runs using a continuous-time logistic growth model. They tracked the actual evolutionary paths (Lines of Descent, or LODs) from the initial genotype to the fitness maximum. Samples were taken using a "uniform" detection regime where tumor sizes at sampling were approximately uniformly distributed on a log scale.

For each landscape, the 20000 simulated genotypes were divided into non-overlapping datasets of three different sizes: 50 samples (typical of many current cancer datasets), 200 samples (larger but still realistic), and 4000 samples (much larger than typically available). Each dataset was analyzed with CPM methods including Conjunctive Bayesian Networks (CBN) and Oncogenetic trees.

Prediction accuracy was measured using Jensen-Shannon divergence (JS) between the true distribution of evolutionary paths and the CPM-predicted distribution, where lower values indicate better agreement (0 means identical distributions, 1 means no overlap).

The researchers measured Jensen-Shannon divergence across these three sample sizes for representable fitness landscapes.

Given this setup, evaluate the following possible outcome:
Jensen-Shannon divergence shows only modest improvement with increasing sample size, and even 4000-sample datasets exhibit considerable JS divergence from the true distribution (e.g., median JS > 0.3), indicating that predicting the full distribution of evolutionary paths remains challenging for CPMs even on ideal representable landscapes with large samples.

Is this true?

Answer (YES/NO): NO